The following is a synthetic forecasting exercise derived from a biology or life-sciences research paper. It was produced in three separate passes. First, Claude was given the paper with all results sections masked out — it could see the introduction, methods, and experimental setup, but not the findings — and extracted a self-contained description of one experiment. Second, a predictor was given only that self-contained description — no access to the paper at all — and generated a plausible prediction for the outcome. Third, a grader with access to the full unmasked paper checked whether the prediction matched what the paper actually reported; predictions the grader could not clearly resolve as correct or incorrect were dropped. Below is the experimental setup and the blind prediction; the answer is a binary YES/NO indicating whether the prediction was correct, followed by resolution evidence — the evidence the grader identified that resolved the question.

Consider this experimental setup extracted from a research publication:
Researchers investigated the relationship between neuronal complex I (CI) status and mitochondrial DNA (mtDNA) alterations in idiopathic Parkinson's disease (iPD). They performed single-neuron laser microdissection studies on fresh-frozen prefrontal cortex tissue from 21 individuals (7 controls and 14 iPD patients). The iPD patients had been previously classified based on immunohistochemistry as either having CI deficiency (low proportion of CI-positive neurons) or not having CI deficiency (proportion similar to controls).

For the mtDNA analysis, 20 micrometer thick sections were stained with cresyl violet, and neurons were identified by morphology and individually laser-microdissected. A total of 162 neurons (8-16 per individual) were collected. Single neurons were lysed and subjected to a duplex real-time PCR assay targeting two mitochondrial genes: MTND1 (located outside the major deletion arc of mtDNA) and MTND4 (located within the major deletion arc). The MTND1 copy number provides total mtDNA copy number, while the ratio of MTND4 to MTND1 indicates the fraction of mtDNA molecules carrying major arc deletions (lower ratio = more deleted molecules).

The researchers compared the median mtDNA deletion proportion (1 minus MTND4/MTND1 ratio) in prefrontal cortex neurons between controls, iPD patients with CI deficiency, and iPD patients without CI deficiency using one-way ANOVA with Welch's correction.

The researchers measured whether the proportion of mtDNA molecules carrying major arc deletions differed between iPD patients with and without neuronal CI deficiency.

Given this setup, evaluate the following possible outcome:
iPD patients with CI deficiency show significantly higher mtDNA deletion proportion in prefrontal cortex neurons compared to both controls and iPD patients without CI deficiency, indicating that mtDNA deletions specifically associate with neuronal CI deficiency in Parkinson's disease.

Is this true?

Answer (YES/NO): NO